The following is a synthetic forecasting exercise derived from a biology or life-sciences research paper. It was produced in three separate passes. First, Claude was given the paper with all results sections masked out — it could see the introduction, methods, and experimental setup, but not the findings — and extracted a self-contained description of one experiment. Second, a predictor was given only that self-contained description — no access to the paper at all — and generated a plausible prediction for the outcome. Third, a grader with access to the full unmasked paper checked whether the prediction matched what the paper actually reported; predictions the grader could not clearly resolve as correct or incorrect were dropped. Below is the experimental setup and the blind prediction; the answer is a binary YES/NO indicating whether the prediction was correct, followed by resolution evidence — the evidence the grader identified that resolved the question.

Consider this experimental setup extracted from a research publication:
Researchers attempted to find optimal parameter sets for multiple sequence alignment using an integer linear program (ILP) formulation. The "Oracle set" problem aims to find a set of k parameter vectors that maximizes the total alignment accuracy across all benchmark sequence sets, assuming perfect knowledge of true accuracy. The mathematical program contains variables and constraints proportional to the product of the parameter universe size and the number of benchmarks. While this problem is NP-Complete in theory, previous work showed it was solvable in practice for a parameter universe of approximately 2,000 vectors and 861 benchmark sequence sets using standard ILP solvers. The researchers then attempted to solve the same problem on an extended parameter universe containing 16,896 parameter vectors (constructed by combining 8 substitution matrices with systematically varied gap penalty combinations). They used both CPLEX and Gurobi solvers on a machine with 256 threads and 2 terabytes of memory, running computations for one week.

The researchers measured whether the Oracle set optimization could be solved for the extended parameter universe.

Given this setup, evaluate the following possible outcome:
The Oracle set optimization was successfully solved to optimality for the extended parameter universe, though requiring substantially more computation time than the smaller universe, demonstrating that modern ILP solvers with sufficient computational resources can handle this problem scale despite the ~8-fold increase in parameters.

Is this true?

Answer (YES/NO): NO